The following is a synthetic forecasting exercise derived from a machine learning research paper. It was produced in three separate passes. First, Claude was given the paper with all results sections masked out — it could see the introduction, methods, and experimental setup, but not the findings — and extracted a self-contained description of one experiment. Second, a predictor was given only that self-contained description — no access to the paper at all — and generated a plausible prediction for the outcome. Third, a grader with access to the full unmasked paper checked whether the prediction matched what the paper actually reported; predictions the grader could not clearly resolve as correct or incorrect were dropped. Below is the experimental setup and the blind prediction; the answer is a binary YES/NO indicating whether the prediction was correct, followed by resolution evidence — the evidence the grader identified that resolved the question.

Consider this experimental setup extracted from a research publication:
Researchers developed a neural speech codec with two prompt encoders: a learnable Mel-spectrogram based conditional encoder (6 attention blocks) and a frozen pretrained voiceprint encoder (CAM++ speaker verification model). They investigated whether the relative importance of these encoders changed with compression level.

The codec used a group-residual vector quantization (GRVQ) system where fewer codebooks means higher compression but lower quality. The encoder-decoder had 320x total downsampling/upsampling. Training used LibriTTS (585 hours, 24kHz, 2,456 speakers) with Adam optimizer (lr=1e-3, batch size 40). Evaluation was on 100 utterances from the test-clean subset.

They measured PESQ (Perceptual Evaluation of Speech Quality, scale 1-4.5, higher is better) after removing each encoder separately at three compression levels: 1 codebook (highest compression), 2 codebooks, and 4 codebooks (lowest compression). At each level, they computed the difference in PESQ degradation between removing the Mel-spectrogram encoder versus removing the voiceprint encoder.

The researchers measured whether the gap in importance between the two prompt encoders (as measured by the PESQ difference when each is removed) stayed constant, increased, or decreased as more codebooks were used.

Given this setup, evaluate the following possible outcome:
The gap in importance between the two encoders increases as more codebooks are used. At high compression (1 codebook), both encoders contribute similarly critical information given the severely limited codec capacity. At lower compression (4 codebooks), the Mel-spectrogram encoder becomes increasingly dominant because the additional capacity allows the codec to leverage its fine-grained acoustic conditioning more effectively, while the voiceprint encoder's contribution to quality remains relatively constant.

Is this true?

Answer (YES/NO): NO